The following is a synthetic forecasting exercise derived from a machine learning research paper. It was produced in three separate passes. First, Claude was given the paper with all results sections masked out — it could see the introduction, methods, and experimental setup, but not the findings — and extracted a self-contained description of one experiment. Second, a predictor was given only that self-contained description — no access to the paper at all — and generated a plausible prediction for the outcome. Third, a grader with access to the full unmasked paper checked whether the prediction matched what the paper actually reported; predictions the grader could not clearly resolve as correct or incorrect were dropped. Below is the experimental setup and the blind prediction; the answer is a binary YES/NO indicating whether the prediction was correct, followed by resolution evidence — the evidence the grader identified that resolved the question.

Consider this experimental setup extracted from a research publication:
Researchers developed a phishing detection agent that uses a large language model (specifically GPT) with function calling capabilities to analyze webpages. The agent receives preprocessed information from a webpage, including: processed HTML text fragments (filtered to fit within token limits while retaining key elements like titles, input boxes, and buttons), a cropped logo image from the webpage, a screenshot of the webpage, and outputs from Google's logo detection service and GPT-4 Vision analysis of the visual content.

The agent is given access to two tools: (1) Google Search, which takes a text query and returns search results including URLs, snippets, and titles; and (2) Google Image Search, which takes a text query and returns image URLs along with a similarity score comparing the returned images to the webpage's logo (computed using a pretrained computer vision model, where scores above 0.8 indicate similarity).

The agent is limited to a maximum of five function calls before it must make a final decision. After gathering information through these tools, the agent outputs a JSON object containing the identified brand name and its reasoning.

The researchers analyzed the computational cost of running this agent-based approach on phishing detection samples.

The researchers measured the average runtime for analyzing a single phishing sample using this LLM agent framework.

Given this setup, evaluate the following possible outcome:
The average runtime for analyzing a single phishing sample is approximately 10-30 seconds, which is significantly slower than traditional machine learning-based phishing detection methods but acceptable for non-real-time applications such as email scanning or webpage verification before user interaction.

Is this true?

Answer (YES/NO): YES